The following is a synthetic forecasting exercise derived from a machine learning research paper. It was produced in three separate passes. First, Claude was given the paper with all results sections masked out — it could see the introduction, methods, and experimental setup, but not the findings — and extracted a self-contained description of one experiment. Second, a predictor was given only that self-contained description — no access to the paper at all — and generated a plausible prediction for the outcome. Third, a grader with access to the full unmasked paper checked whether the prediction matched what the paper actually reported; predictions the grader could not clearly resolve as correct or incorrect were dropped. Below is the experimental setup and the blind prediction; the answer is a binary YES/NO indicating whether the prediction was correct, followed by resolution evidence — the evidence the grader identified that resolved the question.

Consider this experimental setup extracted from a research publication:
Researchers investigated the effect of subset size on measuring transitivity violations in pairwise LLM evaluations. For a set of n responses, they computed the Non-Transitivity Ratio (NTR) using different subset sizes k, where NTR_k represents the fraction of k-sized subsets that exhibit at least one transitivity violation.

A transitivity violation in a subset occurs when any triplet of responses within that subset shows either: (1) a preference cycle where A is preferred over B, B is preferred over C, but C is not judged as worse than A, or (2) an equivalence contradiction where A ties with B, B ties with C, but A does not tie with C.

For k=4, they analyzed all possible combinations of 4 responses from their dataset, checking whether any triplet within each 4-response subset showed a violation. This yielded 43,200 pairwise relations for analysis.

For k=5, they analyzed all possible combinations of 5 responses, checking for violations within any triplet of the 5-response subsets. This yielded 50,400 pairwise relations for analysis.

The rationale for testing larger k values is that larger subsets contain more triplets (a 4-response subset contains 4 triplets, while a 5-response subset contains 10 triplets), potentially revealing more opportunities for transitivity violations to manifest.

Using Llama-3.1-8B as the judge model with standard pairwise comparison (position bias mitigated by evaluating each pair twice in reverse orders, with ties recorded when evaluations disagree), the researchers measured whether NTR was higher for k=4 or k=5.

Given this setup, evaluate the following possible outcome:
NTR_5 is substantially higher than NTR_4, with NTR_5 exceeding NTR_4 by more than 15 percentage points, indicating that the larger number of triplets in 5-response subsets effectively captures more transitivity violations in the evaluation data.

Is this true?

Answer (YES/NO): YES